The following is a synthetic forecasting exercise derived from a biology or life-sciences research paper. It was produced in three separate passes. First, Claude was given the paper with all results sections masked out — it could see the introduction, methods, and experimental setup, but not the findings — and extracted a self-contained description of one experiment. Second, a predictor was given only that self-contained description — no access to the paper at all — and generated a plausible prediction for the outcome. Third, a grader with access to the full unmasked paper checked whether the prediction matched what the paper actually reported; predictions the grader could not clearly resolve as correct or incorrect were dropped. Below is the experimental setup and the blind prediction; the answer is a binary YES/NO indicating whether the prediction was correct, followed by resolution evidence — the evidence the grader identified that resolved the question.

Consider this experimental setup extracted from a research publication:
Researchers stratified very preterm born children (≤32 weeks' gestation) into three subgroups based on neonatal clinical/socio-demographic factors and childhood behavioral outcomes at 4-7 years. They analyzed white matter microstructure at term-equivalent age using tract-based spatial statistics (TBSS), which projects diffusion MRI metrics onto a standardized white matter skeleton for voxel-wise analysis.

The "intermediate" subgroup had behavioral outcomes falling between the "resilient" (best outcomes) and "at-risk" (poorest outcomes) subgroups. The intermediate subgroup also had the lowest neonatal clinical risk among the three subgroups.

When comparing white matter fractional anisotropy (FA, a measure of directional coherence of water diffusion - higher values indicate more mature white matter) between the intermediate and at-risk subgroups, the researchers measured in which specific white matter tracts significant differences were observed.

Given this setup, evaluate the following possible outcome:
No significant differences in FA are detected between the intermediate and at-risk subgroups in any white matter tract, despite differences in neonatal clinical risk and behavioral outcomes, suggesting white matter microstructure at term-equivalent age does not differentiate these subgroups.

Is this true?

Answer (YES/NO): NO